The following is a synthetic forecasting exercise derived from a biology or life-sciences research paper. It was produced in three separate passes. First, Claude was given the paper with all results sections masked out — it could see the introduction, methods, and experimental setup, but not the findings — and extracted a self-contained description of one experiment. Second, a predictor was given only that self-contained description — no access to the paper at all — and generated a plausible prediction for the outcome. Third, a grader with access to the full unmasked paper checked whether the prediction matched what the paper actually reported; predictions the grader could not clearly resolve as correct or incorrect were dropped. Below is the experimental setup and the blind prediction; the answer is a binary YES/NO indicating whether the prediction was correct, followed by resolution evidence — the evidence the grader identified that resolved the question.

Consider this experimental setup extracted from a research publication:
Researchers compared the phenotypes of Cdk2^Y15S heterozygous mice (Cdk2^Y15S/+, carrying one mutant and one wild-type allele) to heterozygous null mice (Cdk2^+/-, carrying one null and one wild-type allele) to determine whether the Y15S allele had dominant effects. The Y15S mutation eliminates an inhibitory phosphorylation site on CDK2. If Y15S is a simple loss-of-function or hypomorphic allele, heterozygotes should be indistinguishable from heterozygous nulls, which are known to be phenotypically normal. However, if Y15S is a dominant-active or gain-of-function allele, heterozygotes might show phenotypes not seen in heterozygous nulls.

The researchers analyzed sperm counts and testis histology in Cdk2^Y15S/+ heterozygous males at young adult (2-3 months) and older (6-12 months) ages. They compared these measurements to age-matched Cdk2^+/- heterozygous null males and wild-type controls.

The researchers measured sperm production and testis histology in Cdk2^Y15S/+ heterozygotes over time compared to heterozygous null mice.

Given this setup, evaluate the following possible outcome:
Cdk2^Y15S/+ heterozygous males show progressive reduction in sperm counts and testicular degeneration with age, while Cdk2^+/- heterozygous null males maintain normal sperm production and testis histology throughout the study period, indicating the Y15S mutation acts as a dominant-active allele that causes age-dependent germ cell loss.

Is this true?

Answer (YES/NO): YES